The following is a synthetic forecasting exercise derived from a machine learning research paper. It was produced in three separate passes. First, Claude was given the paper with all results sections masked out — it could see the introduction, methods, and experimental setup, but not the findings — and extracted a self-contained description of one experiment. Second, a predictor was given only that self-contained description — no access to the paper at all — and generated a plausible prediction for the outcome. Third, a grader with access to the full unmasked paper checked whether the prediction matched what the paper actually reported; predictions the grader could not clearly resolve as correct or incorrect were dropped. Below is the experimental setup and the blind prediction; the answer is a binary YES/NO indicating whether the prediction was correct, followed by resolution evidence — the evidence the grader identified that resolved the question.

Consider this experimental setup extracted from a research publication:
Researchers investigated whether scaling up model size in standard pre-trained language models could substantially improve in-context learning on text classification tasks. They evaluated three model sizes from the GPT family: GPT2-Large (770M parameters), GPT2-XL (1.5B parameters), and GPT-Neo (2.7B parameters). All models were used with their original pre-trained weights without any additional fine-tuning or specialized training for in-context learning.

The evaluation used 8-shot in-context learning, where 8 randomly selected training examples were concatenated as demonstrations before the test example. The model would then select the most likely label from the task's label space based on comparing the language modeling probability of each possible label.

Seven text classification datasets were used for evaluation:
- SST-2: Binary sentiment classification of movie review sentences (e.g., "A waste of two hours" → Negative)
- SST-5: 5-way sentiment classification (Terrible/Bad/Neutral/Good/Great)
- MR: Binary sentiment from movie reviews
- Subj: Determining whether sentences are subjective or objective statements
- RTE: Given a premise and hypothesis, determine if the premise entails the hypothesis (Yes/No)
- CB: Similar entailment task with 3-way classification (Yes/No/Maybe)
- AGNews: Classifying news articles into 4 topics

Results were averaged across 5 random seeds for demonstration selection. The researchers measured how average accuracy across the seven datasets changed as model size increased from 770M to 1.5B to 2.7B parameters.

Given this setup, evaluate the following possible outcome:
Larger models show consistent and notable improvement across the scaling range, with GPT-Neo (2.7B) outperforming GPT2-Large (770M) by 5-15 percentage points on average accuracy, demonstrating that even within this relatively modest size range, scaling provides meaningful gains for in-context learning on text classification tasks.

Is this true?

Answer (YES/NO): NO